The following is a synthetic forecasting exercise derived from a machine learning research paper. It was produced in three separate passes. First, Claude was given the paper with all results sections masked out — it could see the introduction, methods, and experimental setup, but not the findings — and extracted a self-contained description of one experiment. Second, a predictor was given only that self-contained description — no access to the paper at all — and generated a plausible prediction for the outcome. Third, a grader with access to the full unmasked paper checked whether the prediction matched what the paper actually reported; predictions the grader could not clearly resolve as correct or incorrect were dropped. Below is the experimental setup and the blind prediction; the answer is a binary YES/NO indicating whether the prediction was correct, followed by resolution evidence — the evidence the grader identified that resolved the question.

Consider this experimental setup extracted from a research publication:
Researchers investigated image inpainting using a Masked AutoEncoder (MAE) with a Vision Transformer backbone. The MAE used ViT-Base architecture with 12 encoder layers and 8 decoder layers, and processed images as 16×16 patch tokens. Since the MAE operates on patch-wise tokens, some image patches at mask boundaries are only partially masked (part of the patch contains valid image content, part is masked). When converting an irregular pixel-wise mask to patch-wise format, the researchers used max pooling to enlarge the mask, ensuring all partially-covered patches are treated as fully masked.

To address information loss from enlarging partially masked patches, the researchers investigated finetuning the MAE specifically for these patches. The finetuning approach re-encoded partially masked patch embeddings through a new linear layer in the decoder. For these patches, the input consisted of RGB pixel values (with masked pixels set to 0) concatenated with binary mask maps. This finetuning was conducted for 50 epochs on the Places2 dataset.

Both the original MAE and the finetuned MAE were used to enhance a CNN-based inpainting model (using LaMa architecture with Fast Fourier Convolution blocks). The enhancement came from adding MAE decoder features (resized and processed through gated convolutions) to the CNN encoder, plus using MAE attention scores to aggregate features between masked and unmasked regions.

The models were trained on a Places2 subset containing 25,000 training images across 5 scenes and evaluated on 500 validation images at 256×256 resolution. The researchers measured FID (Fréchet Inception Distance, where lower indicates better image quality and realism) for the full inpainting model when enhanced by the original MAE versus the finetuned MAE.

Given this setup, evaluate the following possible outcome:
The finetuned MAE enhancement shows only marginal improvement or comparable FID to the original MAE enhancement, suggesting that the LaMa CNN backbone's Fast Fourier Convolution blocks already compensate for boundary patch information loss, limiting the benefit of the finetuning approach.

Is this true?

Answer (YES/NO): NO